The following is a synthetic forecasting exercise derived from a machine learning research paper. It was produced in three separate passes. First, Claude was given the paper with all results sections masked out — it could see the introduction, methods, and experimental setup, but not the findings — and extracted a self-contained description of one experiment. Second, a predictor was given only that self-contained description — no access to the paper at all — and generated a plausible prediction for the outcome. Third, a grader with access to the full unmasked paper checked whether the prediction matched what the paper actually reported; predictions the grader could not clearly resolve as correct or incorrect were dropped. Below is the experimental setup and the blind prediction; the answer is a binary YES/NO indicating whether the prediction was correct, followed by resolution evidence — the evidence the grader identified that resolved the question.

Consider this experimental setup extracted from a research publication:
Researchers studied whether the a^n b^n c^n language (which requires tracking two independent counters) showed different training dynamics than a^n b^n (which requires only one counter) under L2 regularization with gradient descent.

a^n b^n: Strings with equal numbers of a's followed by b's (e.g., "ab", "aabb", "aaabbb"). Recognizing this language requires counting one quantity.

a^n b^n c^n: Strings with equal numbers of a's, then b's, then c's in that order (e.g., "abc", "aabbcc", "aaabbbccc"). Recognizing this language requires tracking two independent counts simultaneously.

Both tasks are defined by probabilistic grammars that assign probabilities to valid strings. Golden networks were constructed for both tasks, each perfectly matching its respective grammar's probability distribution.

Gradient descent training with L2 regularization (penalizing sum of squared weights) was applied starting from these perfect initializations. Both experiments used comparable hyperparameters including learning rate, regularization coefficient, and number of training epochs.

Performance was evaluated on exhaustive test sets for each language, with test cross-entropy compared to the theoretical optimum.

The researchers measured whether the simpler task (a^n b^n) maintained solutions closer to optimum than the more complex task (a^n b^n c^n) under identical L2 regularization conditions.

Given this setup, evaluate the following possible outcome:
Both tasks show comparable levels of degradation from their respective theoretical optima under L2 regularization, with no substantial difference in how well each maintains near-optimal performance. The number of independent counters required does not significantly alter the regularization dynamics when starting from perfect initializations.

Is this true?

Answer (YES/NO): NO